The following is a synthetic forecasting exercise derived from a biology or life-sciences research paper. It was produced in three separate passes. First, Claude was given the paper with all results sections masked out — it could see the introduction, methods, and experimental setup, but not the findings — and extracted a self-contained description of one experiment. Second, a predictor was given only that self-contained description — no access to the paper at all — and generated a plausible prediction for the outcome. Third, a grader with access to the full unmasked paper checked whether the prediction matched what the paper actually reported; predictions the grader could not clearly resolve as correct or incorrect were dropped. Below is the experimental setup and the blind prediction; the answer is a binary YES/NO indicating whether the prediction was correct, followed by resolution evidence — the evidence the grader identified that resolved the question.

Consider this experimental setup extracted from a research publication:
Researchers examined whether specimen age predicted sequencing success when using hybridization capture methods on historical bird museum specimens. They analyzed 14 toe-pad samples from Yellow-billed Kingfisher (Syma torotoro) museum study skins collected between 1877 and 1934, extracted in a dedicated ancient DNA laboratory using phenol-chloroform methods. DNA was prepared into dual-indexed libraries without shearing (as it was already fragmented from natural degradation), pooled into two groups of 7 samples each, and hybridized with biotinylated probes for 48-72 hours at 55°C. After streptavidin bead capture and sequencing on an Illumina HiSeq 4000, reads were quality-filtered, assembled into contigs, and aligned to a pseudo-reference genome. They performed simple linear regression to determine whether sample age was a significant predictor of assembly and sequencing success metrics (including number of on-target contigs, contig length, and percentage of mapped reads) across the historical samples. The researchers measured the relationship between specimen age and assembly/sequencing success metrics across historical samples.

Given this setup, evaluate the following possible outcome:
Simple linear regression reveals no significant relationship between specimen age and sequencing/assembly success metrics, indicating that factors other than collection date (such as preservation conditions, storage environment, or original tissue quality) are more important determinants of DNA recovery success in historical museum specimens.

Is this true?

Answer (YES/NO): YES